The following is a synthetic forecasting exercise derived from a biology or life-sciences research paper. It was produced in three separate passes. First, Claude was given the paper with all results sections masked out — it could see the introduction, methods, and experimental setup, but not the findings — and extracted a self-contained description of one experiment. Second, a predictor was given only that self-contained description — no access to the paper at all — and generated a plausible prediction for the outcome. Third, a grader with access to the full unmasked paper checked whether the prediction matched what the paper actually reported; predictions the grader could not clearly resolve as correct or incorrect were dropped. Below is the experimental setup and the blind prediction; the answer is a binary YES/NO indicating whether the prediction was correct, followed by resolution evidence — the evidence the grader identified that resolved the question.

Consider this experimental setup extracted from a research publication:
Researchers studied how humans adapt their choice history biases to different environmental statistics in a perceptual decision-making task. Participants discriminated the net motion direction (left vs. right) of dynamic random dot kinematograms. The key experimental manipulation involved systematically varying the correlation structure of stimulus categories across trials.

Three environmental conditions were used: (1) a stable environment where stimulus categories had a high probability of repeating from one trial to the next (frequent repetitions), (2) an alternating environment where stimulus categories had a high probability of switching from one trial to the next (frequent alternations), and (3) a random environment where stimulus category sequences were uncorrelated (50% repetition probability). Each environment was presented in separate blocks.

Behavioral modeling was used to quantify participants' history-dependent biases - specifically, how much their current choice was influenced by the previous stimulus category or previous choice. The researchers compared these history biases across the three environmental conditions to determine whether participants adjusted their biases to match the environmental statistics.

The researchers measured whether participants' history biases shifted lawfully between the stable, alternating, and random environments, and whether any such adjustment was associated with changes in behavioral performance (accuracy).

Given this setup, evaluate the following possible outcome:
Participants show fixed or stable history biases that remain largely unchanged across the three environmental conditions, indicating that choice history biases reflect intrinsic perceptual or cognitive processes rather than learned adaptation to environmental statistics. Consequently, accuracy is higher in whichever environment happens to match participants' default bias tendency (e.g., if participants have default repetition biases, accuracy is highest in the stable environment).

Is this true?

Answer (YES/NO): NO